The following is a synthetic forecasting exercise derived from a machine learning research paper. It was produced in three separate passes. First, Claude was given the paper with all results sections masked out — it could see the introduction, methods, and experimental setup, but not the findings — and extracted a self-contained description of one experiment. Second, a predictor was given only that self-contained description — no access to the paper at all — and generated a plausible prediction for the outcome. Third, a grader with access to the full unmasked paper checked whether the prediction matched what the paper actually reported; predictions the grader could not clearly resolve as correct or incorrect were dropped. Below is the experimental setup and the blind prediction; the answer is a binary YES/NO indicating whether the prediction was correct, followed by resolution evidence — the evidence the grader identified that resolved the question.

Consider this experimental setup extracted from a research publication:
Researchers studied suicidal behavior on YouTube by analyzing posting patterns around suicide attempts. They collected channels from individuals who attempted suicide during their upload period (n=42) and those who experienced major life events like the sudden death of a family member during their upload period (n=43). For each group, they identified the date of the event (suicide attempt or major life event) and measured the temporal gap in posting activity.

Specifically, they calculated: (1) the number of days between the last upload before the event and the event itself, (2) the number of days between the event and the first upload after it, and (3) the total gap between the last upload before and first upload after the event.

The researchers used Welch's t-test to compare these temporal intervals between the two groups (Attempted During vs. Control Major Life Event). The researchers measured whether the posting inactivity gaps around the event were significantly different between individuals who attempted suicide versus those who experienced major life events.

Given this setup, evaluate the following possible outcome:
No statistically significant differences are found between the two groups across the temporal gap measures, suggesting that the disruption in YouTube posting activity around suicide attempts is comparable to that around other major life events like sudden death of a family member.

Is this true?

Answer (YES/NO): YES